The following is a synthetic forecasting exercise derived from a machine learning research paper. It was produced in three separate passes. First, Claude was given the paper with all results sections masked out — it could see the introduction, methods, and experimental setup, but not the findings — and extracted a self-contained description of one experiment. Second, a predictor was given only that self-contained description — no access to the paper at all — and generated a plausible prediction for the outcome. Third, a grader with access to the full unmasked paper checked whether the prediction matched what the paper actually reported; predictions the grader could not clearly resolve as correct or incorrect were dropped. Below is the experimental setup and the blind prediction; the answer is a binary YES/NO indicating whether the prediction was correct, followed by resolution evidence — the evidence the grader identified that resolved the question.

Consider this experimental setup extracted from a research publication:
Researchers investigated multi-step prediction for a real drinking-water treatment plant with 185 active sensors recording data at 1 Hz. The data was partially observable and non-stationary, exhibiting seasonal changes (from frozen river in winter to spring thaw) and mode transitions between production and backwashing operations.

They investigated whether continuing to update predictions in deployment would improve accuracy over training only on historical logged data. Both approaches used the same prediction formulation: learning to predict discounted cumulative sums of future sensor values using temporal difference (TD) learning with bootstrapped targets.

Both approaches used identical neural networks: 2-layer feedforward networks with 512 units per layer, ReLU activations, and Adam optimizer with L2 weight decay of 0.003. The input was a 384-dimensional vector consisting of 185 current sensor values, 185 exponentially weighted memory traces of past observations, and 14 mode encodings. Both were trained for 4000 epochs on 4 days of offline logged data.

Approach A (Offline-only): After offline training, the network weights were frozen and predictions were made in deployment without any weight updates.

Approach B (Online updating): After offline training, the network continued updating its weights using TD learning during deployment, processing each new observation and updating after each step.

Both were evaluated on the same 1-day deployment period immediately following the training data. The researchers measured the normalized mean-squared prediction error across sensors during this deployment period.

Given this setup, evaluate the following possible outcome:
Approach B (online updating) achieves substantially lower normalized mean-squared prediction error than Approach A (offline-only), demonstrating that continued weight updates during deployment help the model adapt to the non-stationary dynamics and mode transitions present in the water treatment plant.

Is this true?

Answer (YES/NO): NO